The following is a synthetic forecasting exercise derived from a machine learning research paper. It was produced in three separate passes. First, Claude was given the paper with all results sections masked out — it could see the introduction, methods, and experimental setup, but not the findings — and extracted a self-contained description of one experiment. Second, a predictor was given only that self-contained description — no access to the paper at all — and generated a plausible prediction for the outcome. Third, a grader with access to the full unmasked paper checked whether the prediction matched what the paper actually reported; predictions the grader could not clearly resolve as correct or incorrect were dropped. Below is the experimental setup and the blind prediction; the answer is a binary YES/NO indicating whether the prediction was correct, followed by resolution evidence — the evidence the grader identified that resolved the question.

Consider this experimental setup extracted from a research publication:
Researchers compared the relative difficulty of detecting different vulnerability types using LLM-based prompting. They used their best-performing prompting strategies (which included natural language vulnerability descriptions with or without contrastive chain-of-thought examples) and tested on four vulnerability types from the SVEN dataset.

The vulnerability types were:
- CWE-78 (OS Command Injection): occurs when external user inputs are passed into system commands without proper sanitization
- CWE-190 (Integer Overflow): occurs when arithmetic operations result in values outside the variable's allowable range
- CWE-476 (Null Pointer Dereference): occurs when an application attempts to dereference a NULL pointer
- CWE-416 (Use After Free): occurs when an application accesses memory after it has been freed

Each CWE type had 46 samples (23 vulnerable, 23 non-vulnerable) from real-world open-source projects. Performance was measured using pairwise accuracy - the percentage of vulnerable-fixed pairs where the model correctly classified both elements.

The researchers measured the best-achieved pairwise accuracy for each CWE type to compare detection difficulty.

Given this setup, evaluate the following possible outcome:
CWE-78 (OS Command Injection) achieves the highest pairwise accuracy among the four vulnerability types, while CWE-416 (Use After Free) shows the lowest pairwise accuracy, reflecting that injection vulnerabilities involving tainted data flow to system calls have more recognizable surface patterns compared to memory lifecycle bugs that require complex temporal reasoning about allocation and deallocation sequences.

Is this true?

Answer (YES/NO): YES